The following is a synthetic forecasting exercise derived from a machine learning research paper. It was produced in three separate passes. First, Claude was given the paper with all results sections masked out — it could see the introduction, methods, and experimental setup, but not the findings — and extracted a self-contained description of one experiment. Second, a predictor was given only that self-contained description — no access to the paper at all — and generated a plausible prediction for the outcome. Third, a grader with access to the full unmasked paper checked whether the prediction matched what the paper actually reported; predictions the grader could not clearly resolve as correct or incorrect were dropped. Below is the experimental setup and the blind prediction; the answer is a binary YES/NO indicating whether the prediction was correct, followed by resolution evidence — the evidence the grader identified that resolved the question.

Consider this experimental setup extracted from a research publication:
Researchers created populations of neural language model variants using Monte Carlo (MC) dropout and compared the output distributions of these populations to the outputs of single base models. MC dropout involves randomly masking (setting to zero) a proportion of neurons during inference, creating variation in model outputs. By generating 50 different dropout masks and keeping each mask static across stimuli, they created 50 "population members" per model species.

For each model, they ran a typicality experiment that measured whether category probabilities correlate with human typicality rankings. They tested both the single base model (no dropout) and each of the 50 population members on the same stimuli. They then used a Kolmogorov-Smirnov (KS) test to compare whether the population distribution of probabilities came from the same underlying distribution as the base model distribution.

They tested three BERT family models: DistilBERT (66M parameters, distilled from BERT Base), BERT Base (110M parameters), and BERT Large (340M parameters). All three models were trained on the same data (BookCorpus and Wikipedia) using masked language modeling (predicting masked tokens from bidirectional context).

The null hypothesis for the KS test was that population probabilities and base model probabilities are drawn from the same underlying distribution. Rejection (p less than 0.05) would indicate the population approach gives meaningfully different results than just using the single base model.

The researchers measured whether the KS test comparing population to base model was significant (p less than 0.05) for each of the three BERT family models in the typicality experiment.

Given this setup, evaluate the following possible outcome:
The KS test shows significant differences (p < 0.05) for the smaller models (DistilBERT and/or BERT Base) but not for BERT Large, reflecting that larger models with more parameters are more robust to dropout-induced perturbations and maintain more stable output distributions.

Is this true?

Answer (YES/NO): NO